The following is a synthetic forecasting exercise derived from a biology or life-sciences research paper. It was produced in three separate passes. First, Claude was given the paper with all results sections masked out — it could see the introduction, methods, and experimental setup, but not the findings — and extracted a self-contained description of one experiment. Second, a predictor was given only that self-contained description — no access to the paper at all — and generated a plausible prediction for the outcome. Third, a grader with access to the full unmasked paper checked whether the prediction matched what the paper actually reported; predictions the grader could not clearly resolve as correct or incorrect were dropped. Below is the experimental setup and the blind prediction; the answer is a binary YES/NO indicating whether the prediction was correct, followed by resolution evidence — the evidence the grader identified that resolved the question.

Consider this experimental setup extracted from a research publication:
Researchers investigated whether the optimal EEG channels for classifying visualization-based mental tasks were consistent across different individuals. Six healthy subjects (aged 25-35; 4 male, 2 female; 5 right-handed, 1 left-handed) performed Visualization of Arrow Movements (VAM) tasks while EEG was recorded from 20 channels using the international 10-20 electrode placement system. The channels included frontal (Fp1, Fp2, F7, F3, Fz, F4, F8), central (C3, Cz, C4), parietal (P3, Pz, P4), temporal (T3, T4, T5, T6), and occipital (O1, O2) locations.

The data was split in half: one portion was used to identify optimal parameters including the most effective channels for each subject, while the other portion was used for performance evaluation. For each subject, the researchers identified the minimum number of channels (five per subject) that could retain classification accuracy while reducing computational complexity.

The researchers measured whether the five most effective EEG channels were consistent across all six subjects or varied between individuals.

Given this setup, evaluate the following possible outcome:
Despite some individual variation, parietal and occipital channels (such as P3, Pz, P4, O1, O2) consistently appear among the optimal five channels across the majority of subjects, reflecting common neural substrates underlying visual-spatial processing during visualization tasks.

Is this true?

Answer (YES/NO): NO